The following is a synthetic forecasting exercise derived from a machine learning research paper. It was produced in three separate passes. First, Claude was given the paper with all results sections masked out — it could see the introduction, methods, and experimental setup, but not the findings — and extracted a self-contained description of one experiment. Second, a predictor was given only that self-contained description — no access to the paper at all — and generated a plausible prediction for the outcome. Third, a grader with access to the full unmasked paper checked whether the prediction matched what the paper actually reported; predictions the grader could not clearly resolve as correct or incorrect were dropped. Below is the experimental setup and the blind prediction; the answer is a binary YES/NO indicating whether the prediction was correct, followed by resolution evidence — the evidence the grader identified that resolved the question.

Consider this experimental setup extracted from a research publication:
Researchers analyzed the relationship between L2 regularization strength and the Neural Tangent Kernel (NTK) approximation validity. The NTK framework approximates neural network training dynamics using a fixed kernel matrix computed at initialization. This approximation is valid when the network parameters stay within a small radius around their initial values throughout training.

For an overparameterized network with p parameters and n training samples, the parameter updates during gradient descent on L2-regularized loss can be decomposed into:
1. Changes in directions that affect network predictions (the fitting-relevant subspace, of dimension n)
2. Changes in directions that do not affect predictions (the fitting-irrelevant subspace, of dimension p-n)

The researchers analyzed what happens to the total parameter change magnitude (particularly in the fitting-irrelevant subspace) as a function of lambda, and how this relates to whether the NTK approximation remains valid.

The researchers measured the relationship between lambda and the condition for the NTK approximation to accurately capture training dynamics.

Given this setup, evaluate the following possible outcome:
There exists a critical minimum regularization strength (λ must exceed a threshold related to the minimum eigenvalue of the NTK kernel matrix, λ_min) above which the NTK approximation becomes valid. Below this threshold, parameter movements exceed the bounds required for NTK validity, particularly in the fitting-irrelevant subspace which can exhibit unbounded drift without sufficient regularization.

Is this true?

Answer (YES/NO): NO